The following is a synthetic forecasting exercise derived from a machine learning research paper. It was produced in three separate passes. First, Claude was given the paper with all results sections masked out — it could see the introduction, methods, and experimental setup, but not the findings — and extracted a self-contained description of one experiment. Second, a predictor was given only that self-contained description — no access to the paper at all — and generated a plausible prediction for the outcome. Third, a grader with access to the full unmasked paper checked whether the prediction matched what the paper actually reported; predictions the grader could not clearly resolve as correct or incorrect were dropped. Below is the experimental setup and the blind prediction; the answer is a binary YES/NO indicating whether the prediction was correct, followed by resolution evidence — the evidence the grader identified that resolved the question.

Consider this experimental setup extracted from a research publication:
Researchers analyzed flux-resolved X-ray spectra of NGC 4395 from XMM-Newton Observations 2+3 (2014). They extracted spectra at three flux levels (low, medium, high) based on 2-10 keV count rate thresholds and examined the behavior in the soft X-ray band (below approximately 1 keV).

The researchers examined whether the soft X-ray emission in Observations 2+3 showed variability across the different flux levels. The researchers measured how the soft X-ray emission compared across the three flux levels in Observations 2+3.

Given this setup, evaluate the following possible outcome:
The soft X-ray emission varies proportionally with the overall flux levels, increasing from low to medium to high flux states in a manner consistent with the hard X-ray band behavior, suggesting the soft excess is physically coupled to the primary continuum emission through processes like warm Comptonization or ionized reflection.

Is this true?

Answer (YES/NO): NO